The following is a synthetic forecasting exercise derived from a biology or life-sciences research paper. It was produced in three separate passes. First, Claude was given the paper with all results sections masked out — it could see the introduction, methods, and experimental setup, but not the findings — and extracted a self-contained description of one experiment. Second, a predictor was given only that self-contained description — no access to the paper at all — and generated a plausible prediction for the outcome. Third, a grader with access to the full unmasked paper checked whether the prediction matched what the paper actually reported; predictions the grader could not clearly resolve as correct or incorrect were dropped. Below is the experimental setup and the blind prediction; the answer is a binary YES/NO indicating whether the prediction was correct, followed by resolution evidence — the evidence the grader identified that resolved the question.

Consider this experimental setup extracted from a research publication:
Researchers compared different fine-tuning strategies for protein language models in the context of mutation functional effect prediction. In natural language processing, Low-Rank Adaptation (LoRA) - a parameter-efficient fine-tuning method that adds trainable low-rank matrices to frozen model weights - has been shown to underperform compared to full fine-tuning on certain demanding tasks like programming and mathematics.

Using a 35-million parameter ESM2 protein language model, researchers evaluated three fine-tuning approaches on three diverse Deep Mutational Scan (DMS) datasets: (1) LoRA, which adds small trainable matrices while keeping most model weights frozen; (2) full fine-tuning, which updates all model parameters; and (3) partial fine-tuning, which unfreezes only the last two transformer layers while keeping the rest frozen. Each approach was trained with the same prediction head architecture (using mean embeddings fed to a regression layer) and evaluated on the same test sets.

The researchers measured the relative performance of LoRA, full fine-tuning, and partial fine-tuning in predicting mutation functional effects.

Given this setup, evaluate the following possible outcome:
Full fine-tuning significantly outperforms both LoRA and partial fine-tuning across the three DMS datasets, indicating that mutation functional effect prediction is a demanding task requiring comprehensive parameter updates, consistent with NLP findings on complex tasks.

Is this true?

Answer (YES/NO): NO